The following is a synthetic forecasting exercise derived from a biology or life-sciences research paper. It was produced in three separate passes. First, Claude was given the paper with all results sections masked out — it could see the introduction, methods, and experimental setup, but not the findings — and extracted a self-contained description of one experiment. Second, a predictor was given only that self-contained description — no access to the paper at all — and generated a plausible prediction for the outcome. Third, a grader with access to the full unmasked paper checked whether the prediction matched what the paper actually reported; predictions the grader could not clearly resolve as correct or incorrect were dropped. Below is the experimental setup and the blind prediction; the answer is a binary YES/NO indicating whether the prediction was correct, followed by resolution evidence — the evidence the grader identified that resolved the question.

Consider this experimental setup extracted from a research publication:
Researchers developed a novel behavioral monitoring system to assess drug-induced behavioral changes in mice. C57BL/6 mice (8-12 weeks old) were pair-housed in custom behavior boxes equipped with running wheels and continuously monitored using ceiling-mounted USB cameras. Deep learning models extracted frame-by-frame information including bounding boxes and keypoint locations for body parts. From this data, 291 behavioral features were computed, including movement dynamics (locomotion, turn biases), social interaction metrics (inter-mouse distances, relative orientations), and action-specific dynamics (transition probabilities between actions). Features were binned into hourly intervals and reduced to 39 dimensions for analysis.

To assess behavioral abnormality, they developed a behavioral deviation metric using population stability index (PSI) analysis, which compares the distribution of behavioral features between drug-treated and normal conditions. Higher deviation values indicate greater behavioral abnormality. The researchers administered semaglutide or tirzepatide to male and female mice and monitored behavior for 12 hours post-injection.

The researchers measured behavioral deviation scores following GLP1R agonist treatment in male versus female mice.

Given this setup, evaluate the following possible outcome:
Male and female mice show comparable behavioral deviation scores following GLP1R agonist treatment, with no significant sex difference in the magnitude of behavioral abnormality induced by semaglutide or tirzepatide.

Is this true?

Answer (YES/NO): NO